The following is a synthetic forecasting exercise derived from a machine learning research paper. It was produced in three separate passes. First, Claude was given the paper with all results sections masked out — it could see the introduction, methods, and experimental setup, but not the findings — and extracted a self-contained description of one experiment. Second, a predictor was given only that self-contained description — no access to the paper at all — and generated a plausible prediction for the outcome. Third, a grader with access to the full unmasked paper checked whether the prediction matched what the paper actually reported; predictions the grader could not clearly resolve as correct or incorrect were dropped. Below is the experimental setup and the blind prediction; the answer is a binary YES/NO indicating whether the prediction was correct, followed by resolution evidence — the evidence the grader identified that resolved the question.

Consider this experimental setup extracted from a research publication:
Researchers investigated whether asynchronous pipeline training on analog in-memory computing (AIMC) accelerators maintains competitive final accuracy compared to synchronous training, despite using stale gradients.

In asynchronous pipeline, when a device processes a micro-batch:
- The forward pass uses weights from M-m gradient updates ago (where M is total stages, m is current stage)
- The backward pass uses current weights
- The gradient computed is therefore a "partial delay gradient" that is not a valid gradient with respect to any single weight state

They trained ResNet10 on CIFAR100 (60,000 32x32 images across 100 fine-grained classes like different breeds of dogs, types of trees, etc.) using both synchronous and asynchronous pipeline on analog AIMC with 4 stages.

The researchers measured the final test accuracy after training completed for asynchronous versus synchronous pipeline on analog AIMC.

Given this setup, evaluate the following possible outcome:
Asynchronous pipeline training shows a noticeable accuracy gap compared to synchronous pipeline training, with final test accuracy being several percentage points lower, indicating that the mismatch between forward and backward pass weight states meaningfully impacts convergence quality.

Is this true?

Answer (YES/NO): NO